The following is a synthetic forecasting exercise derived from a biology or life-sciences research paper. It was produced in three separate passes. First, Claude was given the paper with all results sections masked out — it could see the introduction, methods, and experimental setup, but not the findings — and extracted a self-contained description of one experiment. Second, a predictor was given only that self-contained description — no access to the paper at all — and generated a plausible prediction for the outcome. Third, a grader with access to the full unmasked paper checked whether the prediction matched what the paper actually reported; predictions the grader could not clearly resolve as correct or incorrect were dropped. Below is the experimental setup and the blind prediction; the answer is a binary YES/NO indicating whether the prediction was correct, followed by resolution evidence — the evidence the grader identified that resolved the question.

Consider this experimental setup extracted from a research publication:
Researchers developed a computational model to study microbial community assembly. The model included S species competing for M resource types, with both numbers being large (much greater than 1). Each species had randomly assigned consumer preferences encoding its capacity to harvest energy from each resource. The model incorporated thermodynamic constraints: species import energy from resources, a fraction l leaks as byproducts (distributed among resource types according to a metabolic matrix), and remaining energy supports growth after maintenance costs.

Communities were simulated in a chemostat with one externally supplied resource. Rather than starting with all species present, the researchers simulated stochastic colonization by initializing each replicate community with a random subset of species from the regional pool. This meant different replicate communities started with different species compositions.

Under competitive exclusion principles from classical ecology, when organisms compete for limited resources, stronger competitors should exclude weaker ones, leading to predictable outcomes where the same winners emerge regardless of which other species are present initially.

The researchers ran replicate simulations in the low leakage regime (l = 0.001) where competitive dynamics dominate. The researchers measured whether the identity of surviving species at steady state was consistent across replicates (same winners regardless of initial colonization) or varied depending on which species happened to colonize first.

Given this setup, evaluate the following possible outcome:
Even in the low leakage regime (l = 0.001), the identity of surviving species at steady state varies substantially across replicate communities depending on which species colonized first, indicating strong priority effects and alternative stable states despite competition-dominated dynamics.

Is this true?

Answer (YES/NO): YES